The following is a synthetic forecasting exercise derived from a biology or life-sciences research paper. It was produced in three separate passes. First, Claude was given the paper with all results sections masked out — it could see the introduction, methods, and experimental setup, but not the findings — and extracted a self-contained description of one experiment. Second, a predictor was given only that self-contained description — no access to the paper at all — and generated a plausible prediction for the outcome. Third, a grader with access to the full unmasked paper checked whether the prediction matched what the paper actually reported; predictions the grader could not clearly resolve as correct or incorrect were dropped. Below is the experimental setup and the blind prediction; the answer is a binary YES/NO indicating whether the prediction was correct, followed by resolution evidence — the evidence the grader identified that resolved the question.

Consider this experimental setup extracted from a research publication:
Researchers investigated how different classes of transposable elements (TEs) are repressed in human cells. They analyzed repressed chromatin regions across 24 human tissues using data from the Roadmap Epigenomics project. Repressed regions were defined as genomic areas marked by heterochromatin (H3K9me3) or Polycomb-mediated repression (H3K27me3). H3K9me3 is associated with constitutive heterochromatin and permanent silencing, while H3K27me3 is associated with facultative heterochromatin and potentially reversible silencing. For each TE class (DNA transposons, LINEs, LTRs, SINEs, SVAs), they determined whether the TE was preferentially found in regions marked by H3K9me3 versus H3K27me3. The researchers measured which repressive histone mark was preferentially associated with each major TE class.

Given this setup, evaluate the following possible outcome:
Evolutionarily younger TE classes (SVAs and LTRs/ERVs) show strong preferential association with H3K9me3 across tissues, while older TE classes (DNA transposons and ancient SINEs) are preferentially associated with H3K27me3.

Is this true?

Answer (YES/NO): NO